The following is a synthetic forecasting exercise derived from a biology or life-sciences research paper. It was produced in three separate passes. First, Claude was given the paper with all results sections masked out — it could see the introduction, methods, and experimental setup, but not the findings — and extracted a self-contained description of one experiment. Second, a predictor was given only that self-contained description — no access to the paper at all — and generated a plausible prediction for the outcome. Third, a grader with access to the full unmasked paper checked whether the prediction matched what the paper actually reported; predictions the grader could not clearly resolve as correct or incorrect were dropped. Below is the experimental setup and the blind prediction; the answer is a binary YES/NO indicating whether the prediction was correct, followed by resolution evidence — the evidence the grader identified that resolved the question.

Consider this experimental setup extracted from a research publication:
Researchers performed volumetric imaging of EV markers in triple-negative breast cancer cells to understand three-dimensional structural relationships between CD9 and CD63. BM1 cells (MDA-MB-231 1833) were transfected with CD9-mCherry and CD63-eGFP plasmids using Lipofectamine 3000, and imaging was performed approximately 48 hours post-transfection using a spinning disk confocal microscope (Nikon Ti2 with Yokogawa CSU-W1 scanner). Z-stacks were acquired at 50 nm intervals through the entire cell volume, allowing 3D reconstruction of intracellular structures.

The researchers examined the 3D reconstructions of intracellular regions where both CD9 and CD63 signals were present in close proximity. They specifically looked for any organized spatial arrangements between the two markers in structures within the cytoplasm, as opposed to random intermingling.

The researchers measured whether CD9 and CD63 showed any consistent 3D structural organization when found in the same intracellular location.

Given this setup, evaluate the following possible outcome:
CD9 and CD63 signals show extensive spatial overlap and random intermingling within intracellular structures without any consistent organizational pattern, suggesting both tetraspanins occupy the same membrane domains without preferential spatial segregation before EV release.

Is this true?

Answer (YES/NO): NO